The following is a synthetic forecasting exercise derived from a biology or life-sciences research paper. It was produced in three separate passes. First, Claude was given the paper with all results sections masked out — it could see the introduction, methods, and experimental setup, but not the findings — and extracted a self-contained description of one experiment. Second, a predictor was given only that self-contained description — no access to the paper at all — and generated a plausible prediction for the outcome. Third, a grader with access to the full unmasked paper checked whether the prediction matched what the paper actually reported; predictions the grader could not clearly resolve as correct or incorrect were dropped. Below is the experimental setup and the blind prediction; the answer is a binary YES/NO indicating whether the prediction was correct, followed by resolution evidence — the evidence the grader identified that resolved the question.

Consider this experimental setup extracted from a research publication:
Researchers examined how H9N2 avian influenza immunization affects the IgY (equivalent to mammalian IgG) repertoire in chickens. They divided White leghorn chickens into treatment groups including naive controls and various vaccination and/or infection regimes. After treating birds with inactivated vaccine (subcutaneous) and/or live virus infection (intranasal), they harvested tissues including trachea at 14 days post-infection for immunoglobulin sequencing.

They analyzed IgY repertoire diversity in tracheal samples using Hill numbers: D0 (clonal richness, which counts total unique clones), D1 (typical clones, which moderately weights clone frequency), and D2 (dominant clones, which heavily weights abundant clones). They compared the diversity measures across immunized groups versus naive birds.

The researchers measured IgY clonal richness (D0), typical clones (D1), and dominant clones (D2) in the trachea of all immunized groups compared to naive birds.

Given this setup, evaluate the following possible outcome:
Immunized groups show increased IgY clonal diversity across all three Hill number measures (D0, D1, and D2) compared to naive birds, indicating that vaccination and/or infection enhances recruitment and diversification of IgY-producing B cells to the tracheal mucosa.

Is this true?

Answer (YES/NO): NO